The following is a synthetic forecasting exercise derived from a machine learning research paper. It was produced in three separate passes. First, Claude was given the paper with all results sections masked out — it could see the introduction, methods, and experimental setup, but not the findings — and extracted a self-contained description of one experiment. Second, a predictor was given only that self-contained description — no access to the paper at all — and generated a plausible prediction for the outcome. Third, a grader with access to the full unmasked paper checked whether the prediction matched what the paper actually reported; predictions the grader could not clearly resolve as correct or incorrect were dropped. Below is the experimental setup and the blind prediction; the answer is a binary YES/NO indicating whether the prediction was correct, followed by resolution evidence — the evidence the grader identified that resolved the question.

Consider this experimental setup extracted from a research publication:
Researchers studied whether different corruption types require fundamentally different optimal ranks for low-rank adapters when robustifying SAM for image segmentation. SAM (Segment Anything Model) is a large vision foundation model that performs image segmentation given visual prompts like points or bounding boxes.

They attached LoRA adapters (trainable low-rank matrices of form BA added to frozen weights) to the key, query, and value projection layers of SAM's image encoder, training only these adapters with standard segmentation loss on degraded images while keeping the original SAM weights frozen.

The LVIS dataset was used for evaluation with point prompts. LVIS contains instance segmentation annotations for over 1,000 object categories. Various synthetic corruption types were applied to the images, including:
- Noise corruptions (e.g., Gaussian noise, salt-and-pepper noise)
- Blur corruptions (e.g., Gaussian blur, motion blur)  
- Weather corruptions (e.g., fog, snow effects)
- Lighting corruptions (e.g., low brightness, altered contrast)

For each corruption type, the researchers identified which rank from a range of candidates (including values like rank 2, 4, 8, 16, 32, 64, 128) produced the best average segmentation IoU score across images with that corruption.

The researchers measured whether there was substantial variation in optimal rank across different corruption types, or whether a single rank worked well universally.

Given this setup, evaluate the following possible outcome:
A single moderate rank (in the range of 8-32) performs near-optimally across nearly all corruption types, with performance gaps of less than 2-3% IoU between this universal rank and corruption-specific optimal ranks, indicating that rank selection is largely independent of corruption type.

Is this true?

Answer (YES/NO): NO